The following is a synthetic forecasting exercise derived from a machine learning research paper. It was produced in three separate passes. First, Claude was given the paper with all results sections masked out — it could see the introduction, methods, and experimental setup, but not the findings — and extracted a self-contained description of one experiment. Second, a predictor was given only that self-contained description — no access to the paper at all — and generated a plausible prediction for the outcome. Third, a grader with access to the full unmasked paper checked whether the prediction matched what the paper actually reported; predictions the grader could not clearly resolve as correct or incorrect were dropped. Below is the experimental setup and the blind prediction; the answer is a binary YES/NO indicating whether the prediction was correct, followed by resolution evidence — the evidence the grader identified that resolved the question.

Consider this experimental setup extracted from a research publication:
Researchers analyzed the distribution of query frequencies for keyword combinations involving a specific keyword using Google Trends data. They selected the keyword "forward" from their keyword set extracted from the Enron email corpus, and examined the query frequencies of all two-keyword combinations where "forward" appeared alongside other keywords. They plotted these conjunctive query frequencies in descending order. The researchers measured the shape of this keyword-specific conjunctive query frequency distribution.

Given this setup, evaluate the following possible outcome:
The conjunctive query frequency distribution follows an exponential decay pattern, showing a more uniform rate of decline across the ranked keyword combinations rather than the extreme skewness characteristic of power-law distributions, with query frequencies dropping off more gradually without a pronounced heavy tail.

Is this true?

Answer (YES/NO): NO